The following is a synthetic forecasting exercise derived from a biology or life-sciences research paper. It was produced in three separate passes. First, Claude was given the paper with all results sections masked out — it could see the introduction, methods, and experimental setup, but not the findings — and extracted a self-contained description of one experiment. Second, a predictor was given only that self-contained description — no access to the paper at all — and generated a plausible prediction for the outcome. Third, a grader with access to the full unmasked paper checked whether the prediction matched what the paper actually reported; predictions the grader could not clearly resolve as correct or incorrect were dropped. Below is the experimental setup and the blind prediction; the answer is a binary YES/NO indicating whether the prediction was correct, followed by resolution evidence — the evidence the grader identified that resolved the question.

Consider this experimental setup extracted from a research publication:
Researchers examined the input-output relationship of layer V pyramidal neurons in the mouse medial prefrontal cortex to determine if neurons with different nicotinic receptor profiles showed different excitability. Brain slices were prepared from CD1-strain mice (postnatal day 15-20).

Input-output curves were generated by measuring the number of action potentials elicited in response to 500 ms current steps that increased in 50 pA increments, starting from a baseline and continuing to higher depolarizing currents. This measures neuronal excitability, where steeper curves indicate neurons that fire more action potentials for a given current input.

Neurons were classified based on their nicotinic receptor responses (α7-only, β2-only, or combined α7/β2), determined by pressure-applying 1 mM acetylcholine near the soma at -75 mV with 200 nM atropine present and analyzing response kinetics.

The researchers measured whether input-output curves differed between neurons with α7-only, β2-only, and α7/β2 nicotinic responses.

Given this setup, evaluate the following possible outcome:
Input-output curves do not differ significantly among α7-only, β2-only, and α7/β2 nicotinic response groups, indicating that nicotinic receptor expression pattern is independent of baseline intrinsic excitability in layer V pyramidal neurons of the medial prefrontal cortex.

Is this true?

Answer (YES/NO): NO